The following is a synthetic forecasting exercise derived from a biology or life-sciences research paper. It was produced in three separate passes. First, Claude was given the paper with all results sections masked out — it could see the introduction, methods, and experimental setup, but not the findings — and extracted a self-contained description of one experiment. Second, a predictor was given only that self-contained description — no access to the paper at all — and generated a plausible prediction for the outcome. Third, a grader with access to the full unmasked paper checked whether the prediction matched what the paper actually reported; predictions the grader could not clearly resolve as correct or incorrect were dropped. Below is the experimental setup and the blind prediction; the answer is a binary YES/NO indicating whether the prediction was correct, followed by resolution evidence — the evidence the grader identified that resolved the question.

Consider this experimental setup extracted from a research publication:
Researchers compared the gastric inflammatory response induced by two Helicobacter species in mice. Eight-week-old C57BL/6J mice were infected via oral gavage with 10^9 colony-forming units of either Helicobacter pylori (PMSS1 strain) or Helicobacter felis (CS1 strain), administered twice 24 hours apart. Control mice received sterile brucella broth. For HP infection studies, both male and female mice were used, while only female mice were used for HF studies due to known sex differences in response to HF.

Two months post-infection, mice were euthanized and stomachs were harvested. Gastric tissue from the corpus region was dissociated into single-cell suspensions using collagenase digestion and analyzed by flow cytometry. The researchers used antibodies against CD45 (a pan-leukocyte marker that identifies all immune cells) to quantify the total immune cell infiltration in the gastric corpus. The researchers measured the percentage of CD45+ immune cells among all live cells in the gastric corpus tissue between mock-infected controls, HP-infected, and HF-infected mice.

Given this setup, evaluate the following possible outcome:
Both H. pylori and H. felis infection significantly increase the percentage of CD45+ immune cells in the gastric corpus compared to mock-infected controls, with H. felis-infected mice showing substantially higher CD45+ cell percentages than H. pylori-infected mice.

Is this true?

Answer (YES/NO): YES